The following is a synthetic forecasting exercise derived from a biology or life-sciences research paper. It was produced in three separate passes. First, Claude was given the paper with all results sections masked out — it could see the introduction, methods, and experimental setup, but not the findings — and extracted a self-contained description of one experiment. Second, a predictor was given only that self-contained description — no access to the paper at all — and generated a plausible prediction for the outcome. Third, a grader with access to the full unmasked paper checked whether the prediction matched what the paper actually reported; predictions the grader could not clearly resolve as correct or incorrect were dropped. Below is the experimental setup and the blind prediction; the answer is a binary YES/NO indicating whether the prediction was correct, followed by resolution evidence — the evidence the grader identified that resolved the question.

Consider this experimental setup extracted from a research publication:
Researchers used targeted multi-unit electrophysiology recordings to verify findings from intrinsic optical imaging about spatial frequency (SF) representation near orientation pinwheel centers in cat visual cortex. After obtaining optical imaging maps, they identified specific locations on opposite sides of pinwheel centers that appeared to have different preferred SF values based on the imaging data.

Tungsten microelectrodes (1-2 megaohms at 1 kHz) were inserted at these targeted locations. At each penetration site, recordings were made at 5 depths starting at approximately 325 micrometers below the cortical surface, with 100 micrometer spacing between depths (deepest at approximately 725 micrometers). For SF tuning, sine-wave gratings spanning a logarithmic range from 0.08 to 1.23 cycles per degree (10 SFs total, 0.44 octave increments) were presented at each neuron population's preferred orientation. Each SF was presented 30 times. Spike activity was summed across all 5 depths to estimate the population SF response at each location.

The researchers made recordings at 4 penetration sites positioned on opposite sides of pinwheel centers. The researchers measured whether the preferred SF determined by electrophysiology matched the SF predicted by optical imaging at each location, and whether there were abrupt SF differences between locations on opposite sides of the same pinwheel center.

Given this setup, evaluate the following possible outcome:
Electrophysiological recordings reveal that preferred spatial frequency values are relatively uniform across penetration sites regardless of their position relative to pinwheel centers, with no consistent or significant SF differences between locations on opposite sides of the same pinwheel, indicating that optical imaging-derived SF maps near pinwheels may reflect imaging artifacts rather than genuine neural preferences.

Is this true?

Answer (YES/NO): NO